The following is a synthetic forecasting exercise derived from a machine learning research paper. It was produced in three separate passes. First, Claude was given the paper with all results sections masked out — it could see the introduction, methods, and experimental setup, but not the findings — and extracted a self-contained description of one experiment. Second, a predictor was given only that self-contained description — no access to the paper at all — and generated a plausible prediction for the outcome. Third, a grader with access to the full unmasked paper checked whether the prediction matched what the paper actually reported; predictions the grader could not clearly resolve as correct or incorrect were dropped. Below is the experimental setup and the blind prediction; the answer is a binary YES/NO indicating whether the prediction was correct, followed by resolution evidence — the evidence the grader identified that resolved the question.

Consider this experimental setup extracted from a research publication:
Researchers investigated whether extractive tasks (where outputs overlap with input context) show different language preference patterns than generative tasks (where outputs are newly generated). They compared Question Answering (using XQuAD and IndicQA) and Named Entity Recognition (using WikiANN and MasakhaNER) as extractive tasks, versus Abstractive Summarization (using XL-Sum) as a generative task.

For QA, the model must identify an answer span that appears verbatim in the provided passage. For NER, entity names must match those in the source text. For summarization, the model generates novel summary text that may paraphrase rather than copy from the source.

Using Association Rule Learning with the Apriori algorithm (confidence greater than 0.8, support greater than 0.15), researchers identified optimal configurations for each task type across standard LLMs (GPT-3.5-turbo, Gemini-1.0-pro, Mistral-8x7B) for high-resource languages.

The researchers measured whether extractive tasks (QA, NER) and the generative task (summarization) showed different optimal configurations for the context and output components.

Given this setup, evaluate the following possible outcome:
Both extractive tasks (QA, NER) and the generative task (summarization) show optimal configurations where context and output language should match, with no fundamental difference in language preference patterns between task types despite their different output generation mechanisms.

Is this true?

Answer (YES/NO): NO